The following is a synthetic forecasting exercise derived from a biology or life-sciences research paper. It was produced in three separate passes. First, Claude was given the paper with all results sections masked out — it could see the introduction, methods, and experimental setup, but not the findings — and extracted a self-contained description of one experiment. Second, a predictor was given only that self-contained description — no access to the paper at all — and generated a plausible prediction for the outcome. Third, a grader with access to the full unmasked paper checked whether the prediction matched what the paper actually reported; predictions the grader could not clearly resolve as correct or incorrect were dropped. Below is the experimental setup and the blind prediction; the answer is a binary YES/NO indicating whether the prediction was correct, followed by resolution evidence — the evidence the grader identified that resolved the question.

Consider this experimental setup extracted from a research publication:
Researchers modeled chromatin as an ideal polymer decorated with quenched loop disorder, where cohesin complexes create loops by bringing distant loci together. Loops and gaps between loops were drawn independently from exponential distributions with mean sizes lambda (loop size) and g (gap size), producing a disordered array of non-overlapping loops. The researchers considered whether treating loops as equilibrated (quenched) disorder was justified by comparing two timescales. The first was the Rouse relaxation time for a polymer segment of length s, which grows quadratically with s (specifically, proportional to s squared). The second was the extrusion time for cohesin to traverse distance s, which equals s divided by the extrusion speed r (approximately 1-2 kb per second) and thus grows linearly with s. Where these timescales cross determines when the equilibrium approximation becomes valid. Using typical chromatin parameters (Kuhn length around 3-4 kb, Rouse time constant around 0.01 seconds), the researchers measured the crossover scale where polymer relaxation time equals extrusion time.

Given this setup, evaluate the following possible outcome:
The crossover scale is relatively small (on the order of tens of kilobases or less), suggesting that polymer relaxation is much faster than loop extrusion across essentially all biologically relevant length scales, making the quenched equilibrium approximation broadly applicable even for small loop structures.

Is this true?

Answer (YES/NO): NO